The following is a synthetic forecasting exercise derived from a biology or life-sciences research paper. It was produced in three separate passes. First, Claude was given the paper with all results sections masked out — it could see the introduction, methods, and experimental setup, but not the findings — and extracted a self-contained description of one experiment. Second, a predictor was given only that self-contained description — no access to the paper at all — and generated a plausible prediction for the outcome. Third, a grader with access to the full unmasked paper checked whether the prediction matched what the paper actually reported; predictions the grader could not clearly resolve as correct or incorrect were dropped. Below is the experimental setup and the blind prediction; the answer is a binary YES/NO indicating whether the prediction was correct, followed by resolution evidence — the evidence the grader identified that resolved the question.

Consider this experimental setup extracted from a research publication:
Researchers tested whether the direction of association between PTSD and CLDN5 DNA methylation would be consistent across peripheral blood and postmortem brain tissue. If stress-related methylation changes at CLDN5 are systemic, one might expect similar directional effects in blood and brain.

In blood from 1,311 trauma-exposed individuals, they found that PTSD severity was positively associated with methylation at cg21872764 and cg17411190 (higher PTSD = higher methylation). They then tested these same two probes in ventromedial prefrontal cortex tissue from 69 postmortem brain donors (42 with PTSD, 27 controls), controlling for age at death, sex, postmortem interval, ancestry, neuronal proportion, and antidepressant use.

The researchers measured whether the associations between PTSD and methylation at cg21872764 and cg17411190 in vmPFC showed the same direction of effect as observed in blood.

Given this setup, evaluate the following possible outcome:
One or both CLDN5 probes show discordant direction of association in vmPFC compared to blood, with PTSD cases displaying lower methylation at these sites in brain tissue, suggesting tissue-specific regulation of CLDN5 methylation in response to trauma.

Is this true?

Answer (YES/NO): NO